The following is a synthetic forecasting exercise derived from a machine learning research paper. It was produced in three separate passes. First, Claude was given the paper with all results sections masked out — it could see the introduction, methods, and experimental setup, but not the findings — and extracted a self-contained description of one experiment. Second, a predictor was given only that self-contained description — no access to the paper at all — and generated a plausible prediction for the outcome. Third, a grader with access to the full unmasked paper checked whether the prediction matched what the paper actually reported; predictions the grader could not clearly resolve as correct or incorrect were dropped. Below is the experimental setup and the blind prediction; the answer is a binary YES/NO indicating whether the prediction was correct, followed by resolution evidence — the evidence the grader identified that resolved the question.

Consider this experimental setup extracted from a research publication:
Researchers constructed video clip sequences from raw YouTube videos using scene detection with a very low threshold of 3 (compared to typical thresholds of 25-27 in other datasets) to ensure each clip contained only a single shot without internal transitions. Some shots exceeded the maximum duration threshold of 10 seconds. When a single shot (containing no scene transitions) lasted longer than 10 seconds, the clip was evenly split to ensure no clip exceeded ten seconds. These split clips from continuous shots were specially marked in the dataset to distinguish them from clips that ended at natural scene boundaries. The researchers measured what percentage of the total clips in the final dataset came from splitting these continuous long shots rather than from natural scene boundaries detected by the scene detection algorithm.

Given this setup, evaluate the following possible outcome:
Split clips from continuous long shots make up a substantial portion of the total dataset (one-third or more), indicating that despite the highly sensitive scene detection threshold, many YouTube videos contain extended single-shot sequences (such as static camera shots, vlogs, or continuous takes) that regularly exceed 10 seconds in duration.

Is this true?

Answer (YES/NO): YES